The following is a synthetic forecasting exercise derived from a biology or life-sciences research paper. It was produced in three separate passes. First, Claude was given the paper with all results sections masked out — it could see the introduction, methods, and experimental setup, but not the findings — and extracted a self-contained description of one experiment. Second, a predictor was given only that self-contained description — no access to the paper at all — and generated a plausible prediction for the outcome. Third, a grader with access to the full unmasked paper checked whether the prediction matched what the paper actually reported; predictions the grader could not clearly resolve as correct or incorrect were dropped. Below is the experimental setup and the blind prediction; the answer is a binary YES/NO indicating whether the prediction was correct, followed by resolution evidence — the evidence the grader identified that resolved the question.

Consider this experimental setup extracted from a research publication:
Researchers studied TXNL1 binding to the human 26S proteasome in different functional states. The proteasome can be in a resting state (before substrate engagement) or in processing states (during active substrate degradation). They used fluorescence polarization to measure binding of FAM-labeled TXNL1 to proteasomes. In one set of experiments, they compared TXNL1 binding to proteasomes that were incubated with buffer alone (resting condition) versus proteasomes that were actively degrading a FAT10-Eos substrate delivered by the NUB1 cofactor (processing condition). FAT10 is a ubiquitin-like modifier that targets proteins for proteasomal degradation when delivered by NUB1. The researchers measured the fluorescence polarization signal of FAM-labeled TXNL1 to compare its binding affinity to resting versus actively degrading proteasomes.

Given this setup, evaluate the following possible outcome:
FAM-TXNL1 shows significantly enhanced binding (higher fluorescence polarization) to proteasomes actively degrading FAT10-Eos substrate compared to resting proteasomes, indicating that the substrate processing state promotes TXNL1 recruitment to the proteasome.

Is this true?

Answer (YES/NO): YES